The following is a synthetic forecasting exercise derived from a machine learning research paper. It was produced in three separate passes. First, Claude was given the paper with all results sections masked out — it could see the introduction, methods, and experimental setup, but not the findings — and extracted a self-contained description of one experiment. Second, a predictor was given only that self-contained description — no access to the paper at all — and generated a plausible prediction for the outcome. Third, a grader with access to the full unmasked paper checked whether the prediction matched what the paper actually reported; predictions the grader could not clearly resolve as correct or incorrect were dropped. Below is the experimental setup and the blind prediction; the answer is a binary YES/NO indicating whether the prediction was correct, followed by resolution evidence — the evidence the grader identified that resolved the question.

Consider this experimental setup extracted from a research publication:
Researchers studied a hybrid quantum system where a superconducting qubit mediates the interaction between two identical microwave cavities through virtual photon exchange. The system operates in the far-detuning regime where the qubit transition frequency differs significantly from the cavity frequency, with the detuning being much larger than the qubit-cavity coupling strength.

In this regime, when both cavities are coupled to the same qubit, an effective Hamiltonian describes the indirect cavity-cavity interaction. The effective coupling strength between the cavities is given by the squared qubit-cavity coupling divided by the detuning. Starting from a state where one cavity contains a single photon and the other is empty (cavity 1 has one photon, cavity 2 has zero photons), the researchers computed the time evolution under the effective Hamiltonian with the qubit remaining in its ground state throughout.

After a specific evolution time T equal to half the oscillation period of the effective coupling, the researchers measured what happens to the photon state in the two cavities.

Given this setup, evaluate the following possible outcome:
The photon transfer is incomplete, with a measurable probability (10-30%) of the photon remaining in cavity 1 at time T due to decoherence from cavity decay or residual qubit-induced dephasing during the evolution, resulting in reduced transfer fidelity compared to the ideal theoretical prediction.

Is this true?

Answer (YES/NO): NO